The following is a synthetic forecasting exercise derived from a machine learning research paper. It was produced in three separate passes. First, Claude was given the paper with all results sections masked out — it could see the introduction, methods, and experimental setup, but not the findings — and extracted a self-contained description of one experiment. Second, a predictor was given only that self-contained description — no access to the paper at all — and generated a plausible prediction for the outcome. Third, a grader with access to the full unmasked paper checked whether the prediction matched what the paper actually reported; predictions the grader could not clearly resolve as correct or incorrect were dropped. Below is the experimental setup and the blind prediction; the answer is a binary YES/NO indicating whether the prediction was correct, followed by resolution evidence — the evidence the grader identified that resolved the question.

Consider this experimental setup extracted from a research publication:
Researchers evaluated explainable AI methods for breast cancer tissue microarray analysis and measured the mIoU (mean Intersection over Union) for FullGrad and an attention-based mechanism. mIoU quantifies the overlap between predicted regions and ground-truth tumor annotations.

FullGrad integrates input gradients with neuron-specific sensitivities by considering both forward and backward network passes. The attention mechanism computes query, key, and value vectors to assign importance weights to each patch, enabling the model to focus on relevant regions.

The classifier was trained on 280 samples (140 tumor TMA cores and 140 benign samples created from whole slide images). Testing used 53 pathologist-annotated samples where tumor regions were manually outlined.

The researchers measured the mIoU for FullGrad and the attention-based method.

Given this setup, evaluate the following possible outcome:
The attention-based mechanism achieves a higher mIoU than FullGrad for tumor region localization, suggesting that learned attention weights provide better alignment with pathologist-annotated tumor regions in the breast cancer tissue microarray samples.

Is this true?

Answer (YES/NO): YES